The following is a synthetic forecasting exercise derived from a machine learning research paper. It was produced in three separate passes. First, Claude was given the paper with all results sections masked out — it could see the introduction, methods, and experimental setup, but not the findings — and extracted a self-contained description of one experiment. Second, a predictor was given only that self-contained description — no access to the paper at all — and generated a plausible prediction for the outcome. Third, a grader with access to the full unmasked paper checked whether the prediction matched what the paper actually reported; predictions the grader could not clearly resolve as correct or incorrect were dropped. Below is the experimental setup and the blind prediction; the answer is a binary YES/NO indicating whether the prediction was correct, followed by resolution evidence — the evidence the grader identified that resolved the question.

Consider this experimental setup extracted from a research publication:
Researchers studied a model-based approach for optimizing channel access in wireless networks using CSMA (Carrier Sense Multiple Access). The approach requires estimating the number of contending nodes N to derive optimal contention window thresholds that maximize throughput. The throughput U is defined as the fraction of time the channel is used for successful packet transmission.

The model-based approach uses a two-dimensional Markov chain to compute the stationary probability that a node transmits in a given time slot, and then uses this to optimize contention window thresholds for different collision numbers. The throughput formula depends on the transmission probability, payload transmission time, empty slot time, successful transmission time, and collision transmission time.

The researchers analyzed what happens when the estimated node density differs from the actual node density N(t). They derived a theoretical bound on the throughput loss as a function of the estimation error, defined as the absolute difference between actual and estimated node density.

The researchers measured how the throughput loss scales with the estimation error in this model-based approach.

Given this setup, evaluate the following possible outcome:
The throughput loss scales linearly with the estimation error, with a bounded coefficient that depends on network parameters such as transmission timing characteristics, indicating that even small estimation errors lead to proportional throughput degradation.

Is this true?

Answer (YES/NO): YES